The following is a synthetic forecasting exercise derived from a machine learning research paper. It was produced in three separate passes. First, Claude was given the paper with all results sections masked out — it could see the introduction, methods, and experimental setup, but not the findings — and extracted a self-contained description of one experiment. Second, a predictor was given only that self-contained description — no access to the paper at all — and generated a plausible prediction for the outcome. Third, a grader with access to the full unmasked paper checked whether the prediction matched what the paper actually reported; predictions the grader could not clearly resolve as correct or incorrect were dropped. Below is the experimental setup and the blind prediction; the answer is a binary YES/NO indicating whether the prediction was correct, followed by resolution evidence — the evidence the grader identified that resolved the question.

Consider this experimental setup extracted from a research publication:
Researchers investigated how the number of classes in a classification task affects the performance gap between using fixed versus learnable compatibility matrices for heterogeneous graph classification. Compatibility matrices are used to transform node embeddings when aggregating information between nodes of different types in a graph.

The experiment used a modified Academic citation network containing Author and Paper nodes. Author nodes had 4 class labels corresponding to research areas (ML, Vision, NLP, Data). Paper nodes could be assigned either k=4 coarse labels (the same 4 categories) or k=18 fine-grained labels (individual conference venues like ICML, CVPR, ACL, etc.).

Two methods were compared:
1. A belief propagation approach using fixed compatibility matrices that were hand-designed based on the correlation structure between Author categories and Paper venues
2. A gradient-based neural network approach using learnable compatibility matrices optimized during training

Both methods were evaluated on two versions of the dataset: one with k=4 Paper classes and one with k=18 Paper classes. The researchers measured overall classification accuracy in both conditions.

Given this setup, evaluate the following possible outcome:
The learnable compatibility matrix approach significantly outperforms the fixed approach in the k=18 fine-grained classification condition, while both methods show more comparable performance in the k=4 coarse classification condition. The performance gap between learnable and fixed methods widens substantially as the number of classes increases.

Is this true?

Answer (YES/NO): YES